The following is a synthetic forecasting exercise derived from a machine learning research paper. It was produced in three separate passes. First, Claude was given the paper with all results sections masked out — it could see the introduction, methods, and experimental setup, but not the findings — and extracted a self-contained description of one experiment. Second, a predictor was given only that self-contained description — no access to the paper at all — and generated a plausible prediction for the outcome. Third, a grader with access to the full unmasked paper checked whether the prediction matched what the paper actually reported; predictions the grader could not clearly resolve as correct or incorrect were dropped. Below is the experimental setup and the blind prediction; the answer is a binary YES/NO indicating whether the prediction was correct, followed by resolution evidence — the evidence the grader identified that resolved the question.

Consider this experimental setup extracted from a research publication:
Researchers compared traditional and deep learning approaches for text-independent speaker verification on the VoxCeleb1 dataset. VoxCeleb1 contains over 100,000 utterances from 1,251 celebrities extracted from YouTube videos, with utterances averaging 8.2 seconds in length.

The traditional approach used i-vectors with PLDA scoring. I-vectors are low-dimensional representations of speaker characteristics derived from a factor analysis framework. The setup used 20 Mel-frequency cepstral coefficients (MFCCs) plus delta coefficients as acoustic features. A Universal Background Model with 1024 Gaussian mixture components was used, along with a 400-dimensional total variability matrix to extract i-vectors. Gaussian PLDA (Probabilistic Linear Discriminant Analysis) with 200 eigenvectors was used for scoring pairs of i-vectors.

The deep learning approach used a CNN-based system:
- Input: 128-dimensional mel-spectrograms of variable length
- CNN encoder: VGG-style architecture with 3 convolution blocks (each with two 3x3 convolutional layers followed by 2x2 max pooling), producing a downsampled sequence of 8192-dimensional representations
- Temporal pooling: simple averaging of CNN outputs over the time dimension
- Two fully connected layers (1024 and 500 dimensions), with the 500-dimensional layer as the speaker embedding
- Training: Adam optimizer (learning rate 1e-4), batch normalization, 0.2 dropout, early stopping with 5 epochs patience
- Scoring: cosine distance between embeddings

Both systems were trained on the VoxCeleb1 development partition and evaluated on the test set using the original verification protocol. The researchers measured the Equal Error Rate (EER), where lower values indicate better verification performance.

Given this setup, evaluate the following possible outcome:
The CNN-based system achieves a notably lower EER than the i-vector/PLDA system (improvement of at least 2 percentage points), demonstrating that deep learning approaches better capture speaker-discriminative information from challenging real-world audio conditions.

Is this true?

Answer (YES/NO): YES